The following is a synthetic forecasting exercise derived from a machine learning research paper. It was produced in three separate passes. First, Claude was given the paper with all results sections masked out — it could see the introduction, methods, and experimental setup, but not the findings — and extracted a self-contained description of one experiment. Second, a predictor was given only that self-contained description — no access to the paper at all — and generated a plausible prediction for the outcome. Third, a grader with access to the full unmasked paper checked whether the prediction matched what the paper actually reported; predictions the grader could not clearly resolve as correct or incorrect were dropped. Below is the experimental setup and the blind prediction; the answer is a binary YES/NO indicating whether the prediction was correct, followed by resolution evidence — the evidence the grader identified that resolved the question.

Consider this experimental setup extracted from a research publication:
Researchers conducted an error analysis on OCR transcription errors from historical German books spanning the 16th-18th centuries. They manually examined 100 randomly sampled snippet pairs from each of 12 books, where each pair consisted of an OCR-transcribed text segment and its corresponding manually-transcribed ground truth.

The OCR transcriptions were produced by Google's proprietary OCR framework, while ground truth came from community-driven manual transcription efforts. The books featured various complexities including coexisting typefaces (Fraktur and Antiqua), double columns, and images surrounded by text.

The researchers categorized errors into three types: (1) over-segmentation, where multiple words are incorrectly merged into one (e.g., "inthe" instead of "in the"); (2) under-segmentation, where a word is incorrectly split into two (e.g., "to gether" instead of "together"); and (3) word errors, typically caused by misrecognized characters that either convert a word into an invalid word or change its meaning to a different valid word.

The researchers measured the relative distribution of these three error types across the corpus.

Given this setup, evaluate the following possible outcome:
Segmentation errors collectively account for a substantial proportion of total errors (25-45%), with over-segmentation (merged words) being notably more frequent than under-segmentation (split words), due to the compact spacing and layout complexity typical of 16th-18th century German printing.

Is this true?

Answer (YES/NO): NO